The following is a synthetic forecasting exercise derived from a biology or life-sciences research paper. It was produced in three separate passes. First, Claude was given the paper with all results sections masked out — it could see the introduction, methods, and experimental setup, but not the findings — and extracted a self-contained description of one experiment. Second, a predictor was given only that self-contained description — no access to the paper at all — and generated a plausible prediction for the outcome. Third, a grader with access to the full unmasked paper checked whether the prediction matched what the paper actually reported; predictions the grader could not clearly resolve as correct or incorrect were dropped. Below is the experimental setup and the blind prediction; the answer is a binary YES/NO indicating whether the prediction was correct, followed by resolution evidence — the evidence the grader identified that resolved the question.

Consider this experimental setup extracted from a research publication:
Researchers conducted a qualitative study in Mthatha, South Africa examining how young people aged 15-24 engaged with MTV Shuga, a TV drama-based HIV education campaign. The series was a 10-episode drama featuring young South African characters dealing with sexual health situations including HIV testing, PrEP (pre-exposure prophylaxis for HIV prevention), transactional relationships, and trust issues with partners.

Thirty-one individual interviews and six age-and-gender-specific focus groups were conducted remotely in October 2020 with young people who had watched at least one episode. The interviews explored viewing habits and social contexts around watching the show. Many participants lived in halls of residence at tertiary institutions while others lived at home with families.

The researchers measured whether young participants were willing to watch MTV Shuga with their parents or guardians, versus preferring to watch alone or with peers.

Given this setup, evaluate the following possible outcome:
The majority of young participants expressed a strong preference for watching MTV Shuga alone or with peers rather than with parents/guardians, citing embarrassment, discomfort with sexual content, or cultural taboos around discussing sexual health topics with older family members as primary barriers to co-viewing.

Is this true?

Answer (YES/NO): YES